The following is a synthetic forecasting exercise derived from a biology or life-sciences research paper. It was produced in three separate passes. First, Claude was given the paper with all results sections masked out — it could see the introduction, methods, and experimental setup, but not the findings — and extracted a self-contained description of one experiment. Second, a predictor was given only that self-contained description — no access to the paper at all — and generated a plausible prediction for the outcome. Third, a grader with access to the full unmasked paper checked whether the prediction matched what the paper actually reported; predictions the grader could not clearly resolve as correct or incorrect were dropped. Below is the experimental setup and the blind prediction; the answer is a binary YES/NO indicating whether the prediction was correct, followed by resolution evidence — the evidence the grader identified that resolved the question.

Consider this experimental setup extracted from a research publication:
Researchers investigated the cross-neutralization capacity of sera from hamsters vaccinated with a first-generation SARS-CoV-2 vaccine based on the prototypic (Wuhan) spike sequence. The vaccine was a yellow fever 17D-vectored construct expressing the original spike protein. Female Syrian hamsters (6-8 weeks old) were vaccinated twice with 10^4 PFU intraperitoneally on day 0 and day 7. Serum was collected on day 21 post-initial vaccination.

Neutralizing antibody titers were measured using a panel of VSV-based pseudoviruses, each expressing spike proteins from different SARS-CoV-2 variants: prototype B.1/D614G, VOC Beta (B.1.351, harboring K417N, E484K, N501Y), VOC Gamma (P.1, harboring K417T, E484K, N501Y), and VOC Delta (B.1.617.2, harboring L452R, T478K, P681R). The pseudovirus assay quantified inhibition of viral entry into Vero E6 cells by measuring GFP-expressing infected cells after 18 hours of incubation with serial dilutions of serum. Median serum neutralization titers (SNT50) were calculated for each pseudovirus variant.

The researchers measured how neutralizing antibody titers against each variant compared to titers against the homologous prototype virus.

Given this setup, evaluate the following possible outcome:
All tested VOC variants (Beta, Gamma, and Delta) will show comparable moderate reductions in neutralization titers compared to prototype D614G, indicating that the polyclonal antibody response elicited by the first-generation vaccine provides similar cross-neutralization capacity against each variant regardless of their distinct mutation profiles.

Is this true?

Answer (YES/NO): NO